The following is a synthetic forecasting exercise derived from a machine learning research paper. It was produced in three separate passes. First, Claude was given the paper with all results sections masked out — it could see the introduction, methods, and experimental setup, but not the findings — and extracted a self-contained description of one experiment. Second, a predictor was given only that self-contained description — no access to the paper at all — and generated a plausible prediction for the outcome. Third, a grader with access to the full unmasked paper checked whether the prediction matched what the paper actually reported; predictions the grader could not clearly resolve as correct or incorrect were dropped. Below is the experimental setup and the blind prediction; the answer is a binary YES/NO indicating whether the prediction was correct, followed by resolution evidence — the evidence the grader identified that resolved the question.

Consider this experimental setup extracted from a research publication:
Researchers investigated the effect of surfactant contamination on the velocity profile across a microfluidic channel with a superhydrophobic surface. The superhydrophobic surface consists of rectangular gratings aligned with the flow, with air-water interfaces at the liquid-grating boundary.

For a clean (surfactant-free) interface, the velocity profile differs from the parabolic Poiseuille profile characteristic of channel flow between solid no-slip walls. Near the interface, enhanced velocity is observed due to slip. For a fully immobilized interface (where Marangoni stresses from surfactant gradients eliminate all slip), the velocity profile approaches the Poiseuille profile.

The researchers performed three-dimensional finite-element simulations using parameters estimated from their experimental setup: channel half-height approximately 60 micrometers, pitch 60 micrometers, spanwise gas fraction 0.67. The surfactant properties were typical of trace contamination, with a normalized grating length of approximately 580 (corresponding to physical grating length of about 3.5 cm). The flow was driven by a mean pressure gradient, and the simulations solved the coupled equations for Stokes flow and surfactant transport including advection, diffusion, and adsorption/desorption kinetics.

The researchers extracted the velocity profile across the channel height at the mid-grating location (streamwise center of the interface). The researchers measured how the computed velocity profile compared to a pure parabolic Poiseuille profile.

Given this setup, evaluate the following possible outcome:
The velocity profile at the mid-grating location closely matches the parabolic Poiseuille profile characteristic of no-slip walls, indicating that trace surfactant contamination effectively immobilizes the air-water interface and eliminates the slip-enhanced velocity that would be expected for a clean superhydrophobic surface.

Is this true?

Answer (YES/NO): NO